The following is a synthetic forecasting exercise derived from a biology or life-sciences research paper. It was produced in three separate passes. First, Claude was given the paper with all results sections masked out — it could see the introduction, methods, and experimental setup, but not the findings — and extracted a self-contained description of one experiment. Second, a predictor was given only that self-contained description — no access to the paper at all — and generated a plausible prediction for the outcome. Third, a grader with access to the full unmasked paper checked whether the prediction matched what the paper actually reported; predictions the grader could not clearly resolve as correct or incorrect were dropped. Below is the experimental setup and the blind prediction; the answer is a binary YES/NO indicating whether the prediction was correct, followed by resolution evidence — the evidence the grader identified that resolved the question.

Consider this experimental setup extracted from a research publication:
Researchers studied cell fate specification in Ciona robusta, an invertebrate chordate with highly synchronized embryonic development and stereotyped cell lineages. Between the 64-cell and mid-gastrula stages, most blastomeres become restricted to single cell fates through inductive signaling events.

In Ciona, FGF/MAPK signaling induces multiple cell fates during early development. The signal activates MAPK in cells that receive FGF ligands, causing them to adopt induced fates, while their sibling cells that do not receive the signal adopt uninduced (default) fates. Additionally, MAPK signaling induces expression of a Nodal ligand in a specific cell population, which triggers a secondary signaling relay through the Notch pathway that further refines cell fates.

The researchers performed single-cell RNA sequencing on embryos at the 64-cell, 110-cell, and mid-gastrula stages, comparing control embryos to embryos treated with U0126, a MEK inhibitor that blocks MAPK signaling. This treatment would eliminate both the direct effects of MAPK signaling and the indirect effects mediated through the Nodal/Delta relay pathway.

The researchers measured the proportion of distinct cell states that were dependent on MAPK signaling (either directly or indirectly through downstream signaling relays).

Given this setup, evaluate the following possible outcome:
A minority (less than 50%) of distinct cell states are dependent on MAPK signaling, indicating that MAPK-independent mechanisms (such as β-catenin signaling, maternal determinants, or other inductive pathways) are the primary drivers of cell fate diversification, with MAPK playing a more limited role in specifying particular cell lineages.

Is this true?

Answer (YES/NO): NO